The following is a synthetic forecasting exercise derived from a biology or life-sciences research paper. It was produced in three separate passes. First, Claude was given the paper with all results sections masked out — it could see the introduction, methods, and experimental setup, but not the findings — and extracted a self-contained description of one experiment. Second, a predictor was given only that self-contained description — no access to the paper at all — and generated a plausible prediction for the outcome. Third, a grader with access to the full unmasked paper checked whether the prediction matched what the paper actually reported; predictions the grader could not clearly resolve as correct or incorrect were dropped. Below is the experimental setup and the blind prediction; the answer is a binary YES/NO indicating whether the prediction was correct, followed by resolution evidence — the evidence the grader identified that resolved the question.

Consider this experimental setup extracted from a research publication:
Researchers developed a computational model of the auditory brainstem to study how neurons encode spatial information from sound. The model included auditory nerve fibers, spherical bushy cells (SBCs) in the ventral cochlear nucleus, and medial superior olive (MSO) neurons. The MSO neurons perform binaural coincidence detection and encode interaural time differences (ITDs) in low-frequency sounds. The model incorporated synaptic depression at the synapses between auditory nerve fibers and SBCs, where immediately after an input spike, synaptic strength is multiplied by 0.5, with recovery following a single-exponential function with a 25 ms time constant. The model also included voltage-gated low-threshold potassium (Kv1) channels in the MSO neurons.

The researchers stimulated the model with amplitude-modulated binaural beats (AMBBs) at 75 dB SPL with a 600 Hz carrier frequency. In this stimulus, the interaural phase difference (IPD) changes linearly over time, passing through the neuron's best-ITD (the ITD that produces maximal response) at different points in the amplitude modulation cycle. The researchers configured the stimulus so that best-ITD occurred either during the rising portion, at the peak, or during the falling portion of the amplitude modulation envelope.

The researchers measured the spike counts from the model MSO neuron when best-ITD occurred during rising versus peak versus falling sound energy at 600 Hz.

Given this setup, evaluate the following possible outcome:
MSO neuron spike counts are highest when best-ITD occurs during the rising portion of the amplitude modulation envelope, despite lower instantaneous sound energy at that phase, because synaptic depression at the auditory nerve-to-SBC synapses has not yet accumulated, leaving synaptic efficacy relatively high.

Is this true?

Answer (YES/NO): YES